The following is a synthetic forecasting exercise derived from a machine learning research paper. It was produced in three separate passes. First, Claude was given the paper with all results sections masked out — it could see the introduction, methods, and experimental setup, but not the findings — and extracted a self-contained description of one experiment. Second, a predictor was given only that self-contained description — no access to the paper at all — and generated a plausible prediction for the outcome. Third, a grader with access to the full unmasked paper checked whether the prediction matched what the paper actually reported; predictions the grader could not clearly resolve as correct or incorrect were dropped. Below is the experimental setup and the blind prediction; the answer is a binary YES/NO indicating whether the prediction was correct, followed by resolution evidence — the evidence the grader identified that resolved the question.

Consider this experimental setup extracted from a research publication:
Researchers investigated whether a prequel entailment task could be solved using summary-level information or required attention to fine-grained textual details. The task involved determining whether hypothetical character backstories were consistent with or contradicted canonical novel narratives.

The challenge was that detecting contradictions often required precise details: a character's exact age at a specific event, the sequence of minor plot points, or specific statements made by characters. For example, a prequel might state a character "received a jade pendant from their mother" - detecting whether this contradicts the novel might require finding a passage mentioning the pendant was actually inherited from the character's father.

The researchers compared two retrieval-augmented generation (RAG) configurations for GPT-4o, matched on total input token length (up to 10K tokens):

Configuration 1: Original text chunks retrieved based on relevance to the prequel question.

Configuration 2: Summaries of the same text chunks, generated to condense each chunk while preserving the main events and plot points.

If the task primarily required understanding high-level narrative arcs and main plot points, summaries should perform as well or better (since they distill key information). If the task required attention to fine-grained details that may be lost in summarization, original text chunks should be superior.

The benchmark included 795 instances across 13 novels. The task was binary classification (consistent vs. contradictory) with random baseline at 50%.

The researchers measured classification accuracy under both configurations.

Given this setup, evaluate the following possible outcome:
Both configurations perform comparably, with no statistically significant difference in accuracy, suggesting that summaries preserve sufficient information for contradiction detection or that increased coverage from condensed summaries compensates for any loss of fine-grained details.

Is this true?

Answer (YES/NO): NO